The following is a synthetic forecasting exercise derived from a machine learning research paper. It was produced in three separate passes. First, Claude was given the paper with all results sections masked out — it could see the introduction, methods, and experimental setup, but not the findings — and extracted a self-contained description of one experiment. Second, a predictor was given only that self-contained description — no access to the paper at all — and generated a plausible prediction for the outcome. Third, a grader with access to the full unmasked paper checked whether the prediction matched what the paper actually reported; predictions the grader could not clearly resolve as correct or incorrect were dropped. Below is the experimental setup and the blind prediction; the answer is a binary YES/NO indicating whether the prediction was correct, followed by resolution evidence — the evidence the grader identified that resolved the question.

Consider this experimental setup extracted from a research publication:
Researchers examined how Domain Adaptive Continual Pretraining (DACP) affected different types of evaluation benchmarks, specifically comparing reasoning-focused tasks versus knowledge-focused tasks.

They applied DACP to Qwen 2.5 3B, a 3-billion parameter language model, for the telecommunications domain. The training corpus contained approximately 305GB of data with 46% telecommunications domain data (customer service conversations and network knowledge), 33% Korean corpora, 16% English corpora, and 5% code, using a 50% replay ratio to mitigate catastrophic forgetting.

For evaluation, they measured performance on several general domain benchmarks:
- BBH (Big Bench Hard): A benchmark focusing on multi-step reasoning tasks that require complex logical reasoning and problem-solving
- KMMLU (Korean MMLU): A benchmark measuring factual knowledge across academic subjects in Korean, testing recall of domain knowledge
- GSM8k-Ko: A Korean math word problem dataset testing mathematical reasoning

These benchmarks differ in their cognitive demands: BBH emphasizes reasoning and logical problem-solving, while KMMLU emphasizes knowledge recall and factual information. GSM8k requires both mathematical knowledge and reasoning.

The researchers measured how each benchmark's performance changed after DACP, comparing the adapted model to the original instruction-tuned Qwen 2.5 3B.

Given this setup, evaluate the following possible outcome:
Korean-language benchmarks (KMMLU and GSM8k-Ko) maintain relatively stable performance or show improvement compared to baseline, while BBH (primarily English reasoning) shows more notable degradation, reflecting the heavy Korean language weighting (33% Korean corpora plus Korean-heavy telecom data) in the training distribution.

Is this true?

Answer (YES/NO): YES